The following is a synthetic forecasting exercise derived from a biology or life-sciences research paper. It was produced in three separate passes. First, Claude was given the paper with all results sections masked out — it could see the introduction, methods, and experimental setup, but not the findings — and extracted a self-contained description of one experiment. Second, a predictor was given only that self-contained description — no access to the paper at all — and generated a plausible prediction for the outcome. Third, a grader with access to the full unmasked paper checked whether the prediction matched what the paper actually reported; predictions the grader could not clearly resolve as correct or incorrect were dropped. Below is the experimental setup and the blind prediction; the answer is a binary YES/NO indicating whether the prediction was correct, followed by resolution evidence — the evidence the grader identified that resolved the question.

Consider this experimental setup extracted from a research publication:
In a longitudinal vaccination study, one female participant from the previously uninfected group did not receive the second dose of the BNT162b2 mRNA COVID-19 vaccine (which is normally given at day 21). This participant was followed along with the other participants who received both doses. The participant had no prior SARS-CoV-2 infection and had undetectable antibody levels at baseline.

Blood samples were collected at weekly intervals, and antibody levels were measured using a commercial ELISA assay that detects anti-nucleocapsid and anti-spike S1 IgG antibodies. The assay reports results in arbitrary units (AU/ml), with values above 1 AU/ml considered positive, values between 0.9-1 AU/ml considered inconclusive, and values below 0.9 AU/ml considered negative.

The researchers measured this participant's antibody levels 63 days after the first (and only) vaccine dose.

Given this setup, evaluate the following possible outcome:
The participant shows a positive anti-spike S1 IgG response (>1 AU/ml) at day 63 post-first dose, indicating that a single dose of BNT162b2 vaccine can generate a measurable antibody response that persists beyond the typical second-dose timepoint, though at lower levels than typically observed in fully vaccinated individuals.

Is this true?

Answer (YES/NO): NO